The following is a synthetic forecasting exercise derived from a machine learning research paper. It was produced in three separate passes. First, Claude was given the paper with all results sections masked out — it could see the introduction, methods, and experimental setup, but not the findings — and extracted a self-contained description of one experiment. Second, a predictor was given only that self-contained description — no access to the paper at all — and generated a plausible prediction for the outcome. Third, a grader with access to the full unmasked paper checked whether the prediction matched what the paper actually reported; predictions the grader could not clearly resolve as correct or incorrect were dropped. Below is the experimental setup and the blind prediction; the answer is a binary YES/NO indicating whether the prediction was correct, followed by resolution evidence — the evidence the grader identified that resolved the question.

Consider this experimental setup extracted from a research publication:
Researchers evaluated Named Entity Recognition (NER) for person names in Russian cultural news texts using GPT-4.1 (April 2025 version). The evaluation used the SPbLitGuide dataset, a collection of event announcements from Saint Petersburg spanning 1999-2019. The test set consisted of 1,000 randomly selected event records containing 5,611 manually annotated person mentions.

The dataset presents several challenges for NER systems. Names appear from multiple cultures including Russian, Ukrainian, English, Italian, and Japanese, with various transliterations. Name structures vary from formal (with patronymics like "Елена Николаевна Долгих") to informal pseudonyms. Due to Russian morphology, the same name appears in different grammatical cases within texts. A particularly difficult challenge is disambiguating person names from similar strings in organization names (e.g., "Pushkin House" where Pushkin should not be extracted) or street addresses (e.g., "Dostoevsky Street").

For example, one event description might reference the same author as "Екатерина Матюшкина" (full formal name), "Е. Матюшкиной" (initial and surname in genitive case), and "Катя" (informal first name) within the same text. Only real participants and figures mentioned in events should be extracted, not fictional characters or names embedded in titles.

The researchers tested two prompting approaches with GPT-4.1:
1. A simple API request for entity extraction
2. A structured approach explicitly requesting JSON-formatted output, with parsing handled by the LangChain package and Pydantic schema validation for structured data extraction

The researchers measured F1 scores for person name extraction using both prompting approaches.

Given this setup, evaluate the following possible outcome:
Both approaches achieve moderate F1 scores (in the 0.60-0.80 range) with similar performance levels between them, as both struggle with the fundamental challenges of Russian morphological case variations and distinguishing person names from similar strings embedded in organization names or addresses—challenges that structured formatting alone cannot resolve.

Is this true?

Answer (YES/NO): NO